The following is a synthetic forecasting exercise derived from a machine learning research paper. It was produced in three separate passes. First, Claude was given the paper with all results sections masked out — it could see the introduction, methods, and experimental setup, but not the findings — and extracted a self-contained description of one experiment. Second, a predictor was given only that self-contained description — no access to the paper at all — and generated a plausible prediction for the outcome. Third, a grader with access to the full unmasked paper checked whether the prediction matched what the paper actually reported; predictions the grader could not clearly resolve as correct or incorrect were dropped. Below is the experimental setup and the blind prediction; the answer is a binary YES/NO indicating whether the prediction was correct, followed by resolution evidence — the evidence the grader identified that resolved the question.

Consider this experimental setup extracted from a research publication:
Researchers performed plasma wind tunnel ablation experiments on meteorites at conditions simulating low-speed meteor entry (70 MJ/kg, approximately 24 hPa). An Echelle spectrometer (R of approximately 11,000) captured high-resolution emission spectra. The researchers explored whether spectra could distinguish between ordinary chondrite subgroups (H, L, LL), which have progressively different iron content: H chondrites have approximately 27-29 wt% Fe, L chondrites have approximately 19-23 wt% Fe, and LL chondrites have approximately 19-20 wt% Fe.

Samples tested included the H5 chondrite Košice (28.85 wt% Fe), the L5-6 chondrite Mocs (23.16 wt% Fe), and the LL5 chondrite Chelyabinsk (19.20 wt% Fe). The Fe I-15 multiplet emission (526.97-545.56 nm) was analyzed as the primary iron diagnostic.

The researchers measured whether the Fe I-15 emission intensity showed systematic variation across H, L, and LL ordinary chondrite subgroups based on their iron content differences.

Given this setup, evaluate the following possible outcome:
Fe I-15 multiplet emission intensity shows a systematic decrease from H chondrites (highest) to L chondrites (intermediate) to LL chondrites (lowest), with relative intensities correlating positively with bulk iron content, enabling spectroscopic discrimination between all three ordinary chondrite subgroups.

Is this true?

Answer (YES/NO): NO